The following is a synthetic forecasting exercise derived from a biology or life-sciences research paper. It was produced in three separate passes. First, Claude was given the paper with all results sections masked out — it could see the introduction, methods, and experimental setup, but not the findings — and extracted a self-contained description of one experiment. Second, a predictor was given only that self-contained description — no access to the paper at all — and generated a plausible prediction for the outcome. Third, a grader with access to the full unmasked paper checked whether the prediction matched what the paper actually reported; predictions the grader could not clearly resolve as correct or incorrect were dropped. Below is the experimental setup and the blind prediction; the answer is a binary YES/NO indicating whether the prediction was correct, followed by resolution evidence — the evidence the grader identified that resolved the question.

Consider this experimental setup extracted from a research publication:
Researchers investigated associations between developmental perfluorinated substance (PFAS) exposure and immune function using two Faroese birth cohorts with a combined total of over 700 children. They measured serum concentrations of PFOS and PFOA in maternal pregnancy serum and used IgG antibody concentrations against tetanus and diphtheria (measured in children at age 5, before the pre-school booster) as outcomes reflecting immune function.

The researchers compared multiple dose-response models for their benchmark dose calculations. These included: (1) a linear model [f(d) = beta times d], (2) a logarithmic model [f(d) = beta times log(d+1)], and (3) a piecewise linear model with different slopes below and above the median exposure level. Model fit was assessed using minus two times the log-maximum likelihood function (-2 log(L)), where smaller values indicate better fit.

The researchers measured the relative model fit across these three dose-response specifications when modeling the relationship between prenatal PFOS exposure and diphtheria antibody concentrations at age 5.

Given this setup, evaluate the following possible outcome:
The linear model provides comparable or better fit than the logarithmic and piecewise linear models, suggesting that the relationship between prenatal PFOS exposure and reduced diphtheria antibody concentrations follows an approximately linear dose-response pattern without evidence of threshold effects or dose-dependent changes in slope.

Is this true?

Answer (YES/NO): NO